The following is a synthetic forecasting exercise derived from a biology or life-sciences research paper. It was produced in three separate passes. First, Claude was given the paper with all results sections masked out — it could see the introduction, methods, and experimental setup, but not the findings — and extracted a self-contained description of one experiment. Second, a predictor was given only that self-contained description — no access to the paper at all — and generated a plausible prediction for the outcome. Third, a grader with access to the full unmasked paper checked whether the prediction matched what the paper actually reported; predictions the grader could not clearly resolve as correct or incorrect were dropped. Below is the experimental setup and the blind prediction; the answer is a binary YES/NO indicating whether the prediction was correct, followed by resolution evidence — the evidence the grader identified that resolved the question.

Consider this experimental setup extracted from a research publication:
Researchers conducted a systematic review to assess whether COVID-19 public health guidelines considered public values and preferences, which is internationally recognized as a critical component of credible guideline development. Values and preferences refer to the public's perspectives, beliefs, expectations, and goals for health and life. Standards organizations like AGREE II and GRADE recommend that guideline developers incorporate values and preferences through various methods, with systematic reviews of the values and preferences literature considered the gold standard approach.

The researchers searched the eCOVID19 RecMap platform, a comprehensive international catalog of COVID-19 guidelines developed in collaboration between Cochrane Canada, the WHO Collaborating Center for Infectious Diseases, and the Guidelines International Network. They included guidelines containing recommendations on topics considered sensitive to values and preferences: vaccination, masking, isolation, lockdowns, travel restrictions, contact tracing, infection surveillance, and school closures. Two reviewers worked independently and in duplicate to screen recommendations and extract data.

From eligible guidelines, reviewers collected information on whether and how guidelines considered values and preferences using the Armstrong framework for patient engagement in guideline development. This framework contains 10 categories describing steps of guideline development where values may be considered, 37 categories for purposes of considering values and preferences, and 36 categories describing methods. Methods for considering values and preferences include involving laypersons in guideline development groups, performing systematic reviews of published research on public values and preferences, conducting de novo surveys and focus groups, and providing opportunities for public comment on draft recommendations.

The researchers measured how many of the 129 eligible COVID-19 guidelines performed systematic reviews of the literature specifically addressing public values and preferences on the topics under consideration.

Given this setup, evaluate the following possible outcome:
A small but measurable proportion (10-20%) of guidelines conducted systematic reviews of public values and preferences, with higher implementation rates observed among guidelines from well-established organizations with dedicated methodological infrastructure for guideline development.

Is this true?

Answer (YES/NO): NO